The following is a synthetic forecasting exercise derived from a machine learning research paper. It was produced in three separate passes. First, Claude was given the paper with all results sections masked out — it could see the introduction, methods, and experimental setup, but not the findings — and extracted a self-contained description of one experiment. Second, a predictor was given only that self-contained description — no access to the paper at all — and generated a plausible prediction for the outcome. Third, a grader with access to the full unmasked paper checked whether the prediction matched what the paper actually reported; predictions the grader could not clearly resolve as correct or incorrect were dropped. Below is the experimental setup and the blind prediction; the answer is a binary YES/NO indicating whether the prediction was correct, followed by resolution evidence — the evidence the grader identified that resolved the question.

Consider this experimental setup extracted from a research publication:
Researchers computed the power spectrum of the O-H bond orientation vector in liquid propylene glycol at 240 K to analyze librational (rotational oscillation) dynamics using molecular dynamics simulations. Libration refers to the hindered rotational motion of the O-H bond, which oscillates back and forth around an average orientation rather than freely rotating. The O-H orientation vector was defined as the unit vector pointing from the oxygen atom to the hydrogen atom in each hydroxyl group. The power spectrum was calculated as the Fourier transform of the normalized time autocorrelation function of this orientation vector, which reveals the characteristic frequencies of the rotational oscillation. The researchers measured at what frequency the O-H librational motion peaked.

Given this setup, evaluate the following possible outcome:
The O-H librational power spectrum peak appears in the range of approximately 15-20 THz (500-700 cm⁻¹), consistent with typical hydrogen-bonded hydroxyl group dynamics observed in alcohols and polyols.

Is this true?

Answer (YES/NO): YES